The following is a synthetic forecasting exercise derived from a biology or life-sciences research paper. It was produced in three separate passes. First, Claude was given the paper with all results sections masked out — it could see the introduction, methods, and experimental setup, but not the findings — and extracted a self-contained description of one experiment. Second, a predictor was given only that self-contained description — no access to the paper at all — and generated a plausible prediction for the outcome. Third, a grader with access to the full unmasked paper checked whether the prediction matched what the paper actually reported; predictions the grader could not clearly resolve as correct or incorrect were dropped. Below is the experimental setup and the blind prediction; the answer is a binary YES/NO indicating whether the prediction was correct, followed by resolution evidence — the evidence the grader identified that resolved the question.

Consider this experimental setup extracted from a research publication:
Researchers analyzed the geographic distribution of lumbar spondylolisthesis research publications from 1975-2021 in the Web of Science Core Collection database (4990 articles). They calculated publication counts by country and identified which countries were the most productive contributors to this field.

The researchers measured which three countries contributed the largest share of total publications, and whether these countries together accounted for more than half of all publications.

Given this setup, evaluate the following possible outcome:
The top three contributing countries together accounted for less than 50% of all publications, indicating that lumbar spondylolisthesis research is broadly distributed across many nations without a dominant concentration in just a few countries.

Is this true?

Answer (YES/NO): NO